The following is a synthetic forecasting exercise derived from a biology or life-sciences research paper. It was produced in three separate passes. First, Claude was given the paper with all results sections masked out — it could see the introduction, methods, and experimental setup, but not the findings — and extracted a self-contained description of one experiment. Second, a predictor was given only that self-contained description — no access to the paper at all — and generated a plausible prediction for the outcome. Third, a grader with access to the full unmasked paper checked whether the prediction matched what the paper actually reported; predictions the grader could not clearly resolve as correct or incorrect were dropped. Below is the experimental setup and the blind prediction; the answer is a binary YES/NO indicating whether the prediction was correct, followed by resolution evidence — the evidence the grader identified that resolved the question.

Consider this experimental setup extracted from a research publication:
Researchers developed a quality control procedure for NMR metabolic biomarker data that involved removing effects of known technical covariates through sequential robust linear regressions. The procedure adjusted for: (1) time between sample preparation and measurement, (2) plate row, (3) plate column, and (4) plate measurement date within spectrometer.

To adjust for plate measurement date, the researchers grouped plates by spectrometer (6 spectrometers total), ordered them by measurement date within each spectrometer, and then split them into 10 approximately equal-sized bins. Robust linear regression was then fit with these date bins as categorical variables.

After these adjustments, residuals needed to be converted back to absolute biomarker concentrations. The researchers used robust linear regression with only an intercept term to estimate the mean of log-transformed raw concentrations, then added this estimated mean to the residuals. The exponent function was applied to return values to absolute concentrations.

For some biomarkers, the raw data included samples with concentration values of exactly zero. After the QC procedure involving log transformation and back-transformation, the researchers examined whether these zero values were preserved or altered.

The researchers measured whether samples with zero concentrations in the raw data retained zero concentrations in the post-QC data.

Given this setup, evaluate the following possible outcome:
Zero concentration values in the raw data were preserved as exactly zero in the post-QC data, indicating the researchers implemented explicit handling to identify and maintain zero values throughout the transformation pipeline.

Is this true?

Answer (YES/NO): NO